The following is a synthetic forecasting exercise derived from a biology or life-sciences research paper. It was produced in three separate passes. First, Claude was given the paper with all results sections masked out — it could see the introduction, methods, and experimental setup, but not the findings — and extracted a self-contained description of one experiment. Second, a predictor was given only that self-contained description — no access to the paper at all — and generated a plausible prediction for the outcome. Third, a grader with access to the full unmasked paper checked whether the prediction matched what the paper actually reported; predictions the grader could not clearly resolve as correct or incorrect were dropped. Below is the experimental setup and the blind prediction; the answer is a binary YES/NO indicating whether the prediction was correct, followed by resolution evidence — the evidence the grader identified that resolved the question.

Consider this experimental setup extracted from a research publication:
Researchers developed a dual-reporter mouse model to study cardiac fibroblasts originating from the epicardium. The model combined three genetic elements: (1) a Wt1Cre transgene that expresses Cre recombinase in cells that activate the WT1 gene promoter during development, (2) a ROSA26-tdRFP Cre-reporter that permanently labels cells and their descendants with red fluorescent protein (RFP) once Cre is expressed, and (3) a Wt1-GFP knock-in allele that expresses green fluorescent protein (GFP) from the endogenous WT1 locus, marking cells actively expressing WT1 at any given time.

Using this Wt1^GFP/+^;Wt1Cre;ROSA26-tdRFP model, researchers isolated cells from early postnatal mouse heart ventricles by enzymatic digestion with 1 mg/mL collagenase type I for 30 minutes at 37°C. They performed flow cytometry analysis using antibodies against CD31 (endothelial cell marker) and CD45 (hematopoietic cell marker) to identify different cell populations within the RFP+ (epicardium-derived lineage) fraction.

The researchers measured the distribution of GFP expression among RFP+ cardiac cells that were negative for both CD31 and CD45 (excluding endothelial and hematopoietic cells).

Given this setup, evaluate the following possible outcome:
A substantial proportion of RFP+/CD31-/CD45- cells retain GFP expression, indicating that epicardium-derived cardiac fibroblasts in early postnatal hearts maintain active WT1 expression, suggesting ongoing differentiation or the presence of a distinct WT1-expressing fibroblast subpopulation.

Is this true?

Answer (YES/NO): YES